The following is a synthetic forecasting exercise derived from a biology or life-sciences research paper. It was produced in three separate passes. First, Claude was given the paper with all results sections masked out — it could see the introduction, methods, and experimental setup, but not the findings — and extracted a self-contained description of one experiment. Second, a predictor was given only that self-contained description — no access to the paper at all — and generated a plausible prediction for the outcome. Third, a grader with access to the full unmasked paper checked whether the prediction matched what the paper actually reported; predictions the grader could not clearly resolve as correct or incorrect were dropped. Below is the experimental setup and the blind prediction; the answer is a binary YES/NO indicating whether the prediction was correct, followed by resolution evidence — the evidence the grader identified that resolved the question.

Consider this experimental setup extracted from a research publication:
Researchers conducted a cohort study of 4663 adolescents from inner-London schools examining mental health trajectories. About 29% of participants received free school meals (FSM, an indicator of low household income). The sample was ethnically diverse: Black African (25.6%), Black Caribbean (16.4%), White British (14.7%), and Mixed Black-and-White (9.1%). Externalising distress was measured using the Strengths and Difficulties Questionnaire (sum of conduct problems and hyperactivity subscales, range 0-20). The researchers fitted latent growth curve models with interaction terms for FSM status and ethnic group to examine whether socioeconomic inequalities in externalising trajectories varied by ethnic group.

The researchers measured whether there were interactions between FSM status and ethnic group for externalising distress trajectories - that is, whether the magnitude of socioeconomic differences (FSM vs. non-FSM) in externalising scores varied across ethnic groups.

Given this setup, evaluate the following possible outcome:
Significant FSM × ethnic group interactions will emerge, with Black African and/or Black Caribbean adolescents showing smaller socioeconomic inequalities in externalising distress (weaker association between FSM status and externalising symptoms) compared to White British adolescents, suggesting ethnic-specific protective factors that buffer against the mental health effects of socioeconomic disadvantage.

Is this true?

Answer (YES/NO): YES